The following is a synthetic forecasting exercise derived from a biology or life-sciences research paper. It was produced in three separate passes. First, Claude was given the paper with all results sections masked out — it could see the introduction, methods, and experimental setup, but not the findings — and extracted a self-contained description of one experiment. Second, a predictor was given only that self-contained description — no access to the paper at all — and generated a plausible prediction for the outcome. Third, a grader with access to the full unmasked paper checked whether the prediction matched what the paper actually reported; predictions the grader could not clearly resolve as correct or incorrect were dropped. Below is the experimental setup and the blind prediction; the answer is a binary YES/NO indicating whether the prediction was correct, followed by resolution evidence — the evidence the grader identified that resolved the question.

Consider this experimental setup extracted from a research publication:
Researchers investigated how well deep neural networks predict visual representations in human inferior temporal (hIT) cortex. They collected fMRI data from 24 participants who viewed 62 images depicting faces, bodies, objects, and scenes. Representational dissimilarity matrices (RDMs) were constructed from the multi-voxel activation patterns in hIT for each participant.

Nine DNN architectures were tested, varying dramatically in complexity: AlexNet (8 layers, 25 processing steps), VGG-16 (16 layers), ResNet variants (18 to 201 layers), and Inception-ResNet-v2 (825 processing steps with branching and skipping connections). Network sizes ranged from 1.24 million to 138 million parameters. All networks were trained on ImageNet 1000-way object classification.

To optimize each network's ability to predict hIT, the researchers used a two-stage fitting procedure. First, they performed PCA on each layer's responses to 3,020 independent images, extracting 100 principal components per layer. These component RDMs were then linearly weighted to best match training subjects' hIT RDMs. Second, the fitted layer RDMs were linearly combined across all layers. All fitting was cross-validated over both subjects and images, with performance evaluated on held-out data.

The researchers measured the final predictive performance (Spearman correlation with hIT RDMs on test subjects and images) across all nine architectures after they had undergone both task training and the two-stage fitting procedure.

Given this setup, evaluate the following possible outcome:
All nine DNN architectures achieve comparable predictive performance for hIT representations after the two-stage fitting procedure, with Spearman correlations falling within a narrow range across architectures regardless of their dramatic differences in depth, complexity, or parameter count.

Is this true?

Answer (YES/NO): YES